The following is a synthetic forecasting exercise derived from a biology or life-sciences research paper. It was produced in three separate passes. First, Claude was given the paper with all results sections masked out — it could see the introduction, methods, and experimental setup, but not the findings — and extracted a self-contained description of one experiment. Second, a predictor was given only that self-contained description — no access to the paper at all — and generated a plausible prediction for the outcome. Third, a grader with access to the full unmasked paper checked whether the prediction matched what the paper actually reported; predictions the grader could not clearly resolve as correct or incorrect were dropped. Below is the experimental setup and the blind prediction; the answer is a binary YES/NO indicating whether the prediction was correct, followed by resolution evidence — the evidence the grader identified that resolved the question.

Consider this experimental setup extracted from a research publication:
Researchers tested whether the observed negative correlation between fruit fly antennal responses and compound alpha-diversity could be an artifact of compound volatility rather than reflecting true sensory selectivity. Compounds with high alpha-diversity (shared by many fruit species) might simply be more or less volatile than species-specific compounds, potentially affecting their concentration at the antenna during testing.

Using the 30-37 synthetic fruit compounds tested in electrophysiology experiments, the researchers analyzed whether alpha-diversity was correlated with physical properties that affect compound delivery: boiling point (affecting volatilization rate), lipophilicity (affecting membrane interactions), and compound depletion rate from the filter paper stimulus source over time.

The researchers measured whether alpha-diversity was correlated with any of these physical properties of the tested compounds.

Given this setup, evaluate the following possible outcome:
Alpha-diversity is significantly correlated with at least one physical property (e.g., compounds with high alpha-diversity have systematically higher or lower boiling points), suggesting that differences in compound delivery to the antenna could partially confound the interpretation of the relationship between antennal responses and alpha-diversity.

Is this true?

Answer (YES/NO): NO